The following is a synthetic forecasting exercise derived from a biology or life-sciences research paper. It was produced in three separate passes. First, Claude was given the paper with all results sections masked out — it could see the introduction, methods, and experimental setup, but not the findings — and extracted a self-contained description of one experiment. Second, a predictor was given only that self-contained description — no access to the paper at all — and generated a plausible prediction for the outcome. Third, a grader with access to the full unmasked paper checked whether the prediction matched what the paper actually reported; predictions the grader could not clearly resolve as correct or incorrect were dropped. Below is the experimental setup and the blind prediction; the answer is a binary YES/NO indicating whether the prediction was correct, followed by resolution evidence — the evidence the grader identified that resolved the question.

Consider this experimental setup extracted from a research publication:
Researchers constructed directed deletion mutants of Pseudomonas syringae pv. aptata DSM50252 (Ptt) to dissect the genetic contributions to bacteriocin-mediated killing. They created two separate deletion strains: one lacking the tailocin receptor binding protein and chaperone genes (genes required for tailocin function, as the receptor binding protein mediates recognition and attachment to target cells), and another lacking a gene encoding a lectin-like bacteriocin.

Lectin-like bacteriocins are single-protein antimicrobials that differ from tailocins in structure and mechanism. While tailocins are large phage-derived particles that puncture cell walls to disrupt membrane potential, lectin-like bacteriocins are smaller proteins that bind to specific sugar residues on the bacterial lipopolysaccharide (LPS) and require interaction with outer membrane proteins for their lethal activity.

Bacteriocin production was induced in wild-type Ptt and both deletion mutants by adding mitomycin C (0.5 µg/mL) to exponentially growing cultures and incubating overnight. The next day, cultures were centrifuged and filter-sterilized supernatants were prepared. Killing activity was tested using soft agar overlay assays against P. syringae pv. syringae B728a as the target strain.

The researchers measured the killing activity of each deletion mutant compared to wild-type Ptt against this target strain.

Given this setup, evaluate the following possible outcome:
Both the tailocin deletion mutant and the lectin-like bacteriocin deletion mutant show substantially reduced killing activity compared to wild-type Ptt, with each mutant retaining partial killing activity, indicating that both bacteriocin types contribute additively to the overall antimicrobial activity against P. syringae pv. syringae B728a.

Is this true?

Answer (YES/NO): NO